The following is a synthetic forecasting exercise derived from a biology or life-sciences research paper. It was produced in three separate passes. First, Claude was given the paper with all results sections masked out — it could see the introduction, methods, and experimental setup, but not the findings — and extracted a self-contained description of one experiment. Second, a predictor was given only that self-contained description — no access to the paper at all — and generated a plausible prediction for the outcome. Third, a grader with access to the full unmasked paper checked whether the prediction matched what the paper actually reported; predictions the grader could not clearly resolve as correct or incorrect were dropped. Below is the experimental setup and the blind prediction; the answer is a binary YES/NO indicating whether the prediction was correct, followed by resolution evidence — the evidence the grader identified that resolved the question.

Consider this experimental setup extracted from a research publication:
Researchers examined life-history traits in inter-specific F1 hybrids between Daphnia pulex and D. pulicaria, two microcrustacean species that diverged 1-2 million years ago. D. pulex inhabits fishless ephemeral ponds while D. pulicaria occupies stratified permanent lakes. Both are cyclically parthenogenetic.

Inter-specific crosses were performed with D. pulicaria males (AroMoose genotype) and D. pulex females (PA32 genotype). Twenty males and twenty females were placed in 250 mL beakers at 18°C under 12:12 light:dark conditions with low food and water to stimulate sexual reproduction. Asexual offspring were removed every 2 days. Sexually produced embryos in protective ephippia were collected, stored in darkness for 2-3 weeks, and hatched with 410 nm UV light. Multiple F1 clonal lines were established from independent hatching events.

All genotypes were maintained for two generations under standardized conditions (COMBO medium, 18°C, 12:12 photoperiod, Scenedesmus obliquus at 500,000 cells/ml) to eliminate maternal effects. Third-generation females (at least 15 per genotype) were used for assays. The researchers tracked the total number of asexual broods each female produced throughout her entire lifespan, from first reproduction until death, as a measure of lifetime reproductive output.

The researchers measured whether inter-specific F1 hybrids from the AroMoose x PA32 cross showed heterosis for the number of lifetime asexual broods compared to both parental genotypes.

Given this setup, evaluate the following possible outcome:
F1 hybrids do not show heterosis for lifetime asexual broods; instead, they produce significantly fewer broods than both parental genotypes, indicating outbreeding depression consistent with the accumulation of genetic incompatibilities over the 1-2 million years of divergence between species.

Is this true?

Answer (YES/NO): NO